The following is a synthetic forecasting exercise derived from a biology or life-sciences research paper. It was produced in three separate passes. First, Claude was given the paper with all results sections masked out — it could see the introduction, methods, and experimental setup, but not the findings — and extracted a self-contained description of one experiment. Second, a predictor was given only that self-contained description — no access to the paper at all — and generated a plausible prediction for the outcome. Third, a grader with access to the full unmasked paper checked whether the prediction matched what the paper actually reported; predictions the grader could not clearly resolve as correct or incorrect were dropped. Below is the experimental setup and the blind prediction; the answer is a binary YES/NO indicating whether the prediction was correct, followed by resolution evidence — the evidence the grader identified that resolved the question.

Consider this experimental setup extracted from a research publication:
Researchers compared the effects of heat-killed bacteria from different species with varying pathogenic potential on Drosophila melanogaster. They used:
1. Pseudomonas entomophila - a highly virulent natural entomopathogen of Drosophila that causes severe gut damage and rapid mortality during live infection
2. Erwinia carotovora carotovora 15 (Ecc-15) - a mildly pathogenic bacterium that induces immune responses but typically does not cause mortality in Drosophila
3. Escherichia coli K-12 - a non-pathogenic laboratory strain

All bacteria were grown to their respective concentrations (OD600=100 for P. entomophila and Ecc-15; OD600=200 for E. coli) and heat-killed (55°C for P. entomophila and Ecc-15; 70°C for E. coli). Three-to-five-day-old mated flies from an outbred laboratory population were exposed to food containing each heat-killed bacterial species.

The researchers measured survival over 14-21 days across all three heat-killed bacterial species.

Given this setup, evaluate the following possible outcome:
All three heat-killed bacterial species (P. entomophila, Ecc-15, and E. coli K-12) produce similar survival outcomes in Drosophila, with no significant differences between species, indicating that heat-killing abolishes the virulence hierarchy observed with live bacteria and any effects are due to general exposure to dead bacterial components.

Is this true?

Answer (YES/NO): NO